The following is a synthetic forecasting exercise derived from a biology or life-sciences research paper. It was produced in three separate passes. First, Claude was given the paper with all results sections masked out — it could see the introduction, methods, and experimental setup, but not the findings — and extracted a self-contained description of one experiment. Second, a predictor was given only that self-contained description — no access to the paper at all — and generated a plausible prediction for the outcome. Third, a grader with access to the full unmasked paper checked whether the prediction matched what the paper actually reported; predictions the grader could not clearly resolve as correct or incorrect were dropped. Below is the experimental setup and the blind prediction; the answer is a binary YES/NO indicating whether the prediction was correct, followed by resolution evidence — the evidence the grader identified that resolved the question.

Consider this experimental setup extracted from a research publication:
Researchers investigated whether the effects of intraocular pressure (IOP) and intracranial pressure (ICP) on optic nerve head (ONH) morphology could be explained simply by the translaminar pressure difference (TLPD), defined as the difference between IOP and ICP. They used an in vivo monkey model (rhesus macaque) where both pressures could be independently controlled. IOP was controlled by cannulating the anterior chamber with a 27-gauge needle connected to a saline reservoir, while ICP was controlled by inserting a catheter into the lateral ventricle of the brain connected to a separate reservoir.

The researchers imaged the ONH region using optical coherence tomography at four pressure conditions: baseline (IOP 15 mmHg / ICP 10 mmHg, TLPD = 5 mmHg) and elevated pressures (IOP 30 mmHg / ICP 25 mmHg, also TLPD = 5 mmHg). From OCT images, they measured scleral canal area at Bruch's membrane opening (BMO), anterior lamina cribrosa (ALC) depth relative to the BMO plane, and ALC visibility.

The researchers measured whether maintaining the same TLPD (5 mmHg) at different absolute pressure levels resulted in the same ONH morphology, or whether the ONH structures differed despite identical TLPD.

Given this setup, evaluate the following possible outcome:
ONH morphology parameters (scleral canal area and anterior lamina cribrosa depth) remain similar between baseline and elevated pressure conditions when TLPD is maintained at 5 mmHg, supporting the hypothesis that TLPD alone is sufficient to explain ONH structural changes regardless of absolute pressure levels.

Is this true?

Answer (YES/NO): NO